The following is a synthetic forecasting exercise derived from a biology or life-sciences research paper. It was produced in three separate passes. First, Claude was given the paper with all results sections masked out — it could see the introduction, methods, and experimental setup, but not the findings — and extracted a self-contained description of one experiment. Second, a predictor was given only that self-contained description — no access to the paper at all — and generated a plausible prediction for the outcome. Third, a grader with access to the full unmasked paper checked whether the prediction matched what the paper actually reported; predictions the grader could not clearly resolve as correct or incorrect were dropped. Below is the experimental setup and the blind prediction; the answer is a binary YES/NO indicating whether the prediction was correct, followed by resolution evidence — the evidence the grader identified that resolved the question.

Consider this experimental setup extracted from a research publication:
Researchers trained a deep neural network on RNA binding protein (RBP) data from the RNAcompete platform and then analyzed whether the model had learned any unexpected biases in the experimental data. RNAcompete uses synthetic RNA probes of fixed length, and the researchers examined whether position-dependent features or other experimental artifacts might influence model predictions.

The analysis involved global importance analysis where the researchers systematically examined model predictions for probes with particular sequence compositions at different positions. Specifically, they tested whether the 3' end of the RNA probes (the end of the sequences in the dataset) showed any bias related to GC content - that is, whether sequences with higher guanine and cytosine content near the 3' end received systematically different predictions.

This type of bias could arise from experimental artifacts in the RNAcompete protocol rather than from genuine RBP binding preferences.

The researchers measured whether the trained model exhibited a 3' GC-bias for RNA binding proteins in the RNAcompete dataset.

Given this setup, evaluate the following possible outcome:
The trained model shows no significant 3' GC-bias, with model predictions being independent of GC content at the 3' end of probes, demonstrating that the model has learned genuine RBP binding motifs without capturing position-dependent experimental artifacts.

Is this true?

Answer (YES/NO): NO